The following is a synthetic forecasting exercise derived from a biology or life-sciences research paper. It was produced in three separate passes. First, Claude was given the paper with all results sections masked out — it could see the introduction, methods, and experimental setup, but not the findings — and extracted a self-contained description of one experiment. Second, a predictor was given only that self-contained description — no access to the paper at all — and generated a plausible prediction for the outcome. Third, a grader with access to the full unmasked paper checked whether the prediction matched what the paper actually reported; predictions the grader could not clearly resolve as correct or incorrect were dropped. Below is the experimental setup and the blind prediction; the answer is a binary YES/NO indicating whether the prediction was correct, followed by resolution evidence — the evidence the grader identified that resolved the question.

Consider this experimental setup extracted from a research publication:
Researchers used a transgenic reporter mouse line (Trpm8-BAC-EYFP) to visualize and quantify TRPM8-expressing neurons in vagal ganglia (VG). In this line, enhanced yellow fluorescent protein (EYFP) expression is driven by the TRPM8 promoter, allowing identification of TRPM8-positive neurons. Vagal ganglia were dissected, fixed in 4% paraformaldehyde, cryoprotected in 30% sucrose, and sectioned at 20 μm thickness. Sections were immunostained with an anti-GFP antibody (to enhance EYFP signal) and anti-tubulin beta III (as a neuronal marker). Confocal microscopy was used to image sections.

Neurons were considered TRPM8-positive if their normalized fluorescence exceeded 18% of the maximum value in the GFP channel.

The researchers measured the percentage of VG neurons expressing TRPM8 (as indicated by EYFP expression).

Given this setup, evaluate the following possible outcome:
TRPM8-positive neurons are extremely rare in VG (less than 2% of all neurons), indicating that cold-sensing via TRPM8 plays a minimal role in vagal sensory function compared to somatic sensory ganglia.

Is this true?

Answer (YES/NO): NO